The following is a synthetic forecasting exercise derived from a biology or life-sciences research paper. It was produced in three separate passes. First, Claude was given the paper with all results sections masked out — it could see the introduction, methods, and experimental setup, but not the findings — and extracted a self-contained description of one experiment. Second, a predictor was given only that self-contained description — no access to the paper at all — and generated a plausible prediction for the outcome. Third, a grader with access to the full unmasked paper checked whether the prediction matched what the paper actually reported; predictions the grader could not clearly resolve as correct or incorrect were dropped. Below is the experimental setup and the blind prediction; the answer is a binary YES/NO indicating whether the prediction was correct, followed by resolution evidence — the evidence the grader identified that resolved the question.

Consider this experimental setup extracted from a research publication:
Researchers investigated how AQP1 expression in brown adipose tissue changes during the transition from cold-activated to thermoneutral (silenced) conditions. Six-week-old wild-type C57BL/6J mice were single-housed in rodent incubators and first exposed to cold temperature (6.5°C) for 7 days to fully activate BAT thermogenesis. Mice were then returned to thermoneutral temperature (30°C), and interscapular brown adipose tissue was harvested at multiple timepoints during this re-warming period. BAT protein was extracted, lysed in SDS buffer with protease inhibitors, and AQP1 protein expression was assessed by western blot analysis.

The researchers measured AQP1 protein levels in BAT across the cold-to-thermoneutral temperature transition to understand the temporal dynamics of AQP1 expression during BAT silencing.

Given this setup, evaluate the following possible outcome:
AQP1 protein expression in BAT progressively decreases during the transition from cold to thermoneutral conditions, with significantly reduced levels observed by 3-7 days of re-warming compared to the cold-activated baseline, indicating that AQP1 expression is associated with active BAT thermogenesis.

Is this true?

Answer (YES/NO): NO